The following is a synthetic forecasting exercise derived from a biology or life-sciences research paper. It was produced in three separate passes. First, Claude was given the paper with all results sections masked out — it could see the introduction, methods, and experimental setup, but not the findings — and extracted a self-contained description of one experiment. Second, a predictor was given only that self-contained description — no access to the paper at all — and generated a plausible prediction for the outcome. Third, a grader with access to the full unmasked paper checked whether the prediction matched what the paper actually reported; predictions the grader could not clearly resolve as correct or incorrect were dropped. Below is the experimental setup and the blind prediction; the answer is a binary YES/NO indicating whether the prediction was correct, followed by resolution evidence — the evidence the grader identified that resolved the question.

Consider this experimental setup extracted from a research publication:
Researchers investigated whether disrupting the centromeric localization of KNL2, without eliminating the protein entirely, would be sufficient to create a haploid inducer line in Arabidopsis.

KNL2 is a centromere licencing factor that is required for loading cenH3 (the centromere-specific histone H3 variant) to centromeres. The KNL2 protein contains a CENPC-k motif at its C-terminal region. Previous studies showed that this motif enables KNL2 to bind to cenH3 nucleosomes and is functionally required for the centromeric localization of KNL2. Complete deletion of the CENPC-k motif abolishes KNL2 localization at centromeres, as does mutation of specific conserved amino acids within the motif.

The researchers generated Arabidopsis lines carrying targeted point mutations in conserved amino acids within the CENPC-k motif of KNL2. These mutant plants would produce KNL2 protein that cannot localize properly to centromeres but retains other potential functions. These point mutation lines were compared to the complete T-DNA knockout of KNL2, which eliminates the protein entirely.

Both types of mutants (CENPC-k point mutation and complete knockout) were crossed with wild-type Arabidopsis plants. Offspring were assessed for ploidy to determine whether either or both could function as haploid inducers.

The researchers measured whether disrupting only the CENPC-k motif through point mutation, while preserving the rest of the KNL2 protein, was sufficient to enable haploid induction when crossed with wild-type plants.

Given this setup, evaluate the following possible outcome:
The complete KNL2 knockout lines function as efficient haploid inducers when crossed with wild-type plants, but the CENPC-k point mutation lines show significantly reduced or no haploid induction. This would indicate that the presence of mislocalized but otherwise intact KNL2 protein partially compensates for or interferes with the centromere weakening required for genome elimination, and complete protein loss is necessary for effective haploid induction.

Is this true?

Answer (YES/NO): NO